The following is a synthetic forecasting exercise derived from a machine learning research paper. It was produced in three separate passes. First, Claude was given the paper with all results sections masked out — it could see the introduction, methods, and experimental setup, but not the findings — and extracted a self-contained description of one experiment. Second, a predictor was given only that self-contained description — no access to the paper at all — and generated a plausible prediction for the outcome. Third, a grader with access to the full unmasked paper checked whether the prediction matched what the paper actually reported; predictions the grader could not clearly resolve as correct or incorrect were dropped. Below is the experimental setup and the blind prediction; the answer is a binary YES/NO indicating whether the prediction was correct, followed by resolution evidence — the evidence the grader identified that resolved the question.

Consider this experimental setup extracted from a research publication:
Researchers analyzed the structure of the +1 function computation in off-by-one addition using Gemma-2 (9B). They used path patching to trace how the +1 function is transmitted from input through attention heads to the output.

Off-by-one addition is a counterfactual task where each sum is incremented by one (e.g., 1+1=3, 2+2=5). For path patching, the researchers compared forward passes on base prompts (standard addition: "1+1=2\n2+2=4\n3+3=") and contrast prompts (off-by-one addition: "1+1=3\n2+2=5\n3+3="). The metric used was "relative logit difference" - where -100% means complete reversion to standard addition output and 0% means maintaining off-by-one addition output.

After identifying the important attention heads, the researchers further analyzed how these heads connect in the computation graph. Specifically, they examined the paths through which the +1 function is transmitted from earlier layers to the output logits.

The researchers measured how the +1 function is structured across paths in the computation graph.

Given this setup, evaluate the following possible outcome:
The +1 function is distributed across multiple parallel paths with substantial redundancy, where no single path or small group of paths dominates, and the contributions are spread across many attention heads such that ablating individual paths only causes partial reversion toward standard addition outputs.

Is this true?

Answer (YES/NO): NO